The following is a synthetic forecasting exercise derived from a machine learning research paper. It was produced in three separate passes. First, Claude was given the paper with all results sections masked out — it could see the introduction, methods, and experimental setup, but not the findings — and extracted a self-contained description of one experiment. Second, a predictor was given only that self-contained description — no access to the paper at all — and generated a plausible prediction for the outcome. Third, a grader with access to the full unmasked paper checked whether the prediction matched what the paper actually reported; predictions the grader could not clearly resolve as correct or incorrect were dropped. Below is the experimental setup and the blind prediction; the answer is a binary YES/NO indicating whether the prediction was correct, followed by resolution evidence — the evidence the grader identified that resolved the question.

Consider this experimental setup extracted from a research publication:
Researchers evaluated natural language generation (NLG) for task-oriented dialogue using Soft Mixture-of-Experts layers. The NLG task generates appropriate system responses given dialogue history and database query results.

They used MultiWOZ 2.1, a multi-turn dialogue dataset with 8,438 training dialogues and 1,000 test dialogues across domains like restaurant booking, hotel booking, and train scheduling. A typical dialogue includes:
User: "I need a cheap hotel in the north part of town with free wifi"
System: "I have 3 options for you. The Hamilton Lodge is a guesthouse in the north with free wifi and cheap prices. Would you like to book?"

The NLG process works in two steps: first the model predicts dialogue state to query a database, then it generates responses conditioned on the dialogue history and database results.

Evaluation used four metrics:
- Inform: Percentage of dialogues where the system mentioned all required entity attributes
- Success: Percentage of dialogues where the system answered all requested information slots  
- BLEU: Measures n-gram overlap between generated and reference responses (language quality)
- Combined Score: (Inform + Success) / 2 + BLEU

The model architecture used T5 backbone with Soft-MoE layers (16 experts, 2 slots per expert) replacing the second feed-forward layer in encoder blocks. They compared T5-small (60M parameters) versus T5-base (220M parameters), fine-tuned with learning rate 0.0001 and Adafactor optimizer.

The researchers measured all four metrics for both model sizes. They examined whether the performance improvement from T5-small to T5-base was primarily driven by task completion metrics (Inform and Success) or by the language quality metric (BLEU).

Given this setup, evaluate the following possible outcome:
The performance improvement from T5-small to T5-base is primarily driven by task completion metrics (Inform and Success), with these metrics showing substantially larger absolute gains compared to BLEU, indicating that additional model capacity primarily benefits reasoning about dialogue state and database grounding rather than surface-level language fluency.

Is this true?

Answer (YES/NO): YES